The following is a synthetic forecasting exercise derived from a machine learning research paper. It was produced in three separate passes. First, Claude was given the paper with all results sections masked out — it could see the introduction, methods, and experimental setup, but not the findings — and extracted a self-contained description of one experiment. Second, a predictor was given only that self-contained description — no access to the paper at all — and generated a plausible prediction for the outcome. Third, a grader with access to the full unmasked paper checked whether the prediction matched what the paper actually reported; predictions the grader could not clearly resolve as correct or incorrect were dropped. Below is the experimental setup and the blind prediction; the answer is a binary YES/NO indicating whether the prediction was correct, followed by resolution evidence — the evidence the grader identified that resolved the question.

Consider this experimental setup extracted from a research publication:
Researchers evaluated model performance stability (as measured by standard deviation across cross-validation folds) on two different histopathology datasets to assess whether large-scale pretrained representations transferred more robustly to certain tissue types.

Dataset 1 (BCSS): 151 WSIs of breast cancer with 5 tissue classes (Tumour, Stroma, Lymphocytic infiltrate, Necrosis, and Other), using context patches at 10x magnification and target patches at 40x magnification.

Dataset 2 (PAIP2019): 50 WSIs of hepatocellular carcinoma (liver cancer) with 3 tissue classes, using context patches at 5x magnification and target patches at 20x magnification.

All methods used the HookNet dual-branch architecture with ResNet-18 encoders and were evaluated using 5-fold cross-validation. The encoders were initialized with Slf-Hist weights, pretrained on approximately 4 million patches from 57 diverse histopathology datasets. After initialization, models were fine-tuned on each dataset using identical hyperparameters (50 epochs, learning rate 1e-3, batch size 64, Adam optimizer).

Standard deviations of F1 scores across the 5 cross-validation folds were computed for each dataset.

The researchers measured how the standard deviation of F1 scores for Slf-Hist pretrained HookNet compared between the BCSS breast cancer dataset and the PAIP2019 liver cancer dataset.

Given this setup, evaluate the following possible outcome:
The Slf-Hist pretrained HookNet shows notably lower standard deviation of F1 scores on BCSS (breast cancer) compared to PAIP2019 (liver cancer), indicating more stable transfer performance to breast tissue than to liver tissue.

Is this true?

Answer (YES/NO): YES